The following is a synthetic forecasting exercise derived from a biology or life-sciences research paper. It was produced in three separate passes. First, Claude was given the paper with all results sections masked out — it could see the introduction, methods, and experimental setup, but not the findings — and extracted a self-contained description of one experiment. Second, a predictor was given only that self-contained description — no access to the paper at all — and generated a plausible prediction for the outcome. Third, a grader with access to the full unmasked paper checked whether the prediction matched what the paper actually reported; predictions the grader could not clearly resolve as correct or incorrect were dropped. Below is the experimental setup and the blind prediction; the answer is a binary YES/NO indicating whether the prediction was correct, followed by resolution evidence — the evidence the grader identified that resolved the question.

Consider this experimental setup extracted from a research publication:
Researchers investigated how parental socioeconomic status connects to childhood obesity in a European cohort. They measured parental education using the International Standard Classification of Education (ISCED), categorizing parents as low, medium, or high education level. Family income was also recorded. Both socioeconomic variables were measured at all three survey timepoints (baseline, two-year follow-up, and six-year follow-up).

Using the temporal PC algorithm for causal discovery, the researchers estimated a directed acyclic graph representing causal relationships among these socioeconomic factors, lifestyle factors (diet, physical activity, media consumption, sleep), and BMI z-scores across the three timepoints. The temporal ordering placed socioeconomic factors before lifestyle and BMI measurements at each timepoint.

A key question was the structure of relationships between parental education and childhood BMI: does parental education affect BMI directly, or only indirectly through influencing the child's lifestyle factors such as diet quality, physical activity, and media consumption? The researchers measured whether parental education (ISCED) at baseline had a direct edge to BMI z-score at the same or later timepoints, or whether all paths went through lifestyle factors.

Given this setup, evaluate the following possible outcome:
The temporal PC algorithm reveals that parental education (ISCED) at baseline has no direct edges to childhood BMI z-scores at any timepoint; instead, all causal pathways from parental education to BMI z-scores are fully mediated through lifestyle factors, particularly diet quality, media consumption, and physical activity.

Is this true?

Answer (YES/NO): NO